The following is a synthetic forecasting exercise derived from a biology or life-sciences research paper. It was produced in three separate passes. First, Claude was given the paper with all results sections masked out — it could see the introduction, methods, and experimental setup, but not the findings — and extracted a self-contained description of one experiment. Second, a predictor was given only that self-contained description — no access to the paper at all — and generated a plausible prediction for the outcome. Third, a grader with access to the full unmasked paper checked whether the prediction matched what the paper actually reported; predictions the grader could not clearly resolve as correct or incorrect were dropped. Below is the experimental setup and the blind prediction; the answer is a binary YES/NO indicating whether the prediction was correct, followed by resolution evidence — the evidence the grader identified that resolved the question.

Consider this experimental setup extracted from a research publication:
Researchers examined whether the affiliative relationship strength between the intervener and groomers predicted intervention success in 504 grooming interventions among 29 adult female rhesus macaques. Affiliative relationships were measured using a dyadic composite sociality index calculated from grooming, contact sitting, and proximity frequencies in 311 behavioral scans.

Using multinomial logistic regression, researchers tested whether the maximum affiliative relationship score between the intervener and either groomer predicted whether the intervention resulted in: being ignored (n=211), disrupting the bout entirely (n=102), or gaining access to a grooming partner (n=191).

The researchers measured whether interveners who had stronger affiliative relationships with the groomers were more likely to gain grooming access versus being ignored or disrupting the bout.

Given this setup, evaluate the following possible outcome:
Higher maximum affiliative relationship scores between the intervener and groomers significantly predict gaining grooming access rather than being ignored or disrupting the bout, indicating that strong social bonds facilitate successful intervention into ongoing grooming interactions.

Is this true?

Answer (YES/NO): YES